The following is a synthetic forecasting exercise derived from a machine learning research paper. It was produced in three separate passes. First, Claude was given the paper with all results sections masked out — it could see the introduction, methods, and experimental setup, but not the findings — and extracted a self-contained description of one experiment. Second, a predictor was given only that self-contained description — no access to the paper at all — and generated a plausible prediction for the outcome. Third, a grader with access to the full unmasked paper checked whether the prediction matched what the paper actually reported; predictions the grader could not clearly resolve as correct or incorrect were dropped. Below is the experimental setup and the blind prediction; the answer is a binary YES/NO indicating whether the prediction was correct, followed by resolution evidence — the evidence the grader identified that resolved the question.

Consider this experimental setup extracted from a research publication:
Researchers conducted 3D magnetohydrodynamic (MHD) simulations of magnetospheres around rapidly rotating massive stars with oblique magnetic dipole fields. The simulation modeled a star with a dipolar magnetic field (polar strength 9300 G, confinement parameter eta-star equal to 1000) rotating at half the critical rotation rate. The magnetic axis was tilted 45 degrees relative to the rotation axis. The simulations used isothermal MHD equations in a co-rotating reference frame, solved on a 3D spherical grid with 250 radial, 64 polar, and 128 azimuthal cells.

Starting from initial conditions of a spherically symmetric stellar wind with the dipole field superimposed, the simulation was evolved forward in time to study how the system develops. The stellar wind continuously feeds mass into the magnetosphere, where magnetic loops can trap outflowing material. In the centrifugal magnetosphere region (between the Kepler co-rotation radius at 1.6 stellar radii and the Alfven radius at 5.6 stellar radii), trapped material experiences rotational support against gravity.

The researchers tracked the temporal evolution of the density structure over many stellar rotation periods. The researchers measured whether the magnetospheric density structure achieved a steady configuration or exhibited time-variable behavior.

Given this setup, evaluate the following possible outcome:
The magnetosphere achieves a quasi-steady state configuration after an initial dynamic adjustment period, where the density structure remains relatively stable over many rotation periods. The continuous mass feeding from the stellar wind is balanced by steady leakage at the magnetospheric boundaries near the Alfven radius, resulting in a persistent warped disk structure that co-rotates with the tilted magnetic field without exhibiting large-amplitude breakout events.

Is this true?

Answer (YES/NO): NO